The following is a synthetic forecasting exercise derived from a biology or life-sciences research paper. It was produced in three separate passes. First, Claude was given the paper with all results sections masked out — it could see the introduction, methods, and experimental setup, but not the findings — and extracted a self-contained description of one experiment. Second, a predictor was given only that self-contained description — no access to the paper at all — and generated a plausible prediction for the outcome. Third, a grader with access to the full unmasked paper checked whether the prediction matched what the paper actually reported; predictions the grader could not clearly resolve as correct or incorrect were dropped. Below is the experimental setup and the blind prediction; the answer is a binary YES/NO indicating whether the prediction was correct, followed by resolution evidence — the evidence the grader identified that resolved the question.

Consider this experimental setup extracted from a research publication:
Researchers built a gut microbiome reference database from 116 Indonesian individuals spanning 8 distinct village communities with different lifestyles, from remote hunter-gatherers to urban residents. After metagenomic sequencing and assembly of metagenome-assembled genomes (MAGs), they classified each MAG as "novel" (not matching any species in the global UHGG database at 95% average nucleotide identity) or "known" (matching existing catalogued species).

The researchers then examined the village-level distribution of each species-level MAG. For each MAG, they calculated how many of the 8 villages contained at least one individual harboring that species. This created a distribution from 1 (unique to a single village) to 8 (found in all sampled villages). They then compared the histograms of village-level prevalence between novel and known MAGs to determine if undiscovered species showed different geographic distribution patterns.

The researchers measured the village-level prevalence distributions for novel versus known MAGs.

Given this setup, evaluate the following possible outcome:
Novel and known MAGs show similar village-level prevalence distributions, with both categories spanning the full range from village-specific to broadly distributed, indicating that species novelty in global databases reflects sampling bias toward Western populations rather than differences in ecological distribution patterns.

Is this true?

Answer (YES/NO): NO